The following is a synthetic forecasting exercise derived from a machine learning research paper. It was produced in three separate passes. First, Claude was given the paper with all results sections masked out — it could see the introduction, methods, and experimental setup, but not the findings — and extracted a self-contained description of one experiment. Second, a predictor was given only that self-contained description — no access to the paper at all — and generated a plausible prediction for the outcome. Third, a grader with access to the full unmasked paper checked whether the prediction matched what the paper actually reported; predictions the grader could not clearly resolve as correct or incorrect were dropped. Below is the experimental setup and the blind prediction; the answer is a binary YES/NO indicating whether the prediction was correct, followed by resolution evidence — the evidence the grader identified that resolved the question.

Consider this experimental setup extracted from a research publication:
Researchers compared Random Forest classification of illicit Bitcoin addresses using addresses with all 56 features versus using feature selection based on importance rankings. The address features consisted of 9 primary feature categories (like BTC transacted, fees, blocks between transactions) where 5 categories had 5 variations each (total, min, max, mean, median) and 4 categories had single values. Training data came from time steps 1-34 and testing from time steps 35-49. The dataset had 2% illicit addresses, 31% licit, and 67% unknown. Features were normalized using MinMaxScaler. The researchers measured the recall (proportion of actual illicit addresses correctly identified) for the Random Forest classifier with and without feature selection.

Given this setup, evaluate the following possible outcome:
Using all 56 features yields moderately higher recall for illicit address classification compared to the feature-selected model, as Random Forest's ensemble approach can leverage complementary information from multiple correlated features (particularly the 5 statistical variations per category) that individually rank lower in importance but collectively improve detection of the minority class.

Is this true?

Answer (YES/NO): NO